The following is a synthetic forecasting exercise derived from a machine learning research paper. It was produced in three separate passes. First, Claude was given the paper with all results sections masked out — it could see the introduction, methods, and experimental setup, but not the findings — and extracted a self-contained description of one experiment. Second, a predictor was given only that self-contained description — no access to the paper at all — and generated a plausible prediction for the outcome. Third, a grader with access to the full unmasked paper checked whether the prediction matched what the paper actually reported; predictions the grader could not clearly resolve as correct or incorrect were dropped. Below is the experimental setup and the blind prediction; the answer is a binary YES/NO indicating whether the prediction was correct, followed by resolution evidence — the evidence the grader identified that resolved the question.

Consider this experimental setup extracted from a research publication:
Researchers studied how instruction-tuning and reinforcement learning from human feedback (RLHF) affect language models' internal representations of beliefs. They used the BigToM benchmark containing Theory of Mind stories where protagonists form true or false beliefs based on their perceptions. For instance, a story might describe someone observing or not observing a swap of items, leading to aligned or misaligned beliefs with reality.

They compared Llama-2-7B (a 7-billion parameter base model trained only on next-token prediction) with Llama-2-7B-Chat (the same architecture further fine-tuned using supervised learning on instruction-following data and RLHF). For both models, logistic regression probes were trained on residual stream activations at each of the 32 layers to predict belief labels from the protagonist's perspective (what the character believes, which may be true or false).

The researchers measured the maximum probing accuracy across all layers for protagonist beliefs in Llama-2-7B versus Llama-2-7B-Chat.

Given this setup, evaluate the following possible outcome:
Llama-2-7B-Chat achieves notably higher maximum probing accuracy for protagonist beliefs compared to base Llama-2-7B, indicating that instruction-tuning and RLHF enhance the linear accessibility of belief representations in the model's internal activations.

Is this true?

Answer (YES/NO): YES